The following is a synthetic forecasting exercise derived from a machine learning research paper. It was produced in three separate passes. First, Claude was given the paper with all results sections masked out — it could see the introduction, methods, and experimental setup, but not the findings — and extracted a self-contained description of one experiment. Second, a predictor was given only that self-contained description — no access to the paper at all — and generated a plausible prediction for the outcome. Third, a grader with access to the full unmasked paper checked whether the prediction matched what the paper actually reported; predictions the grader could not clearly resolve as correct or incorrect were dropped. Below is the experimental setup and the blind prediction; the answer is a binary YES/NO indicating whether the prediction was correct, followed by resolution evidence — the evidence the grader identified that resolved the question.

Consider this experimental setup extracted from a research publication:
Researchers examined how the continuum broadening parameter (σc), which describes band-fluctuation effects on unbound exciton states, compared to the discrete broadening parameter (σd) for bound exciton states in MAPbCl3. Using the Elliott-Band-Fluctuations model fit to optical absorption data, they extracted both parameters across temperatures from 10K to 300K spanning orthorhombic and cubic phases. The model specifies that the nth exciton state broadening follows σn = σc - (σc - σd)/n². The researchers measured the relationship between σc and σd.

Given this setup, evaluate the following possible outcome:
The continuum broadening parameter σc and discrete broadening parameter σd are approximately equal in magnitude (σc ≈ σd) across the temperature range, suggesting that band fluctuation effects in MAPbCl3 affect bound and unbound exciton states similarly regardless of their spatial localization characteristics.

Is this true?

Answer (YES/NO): NO